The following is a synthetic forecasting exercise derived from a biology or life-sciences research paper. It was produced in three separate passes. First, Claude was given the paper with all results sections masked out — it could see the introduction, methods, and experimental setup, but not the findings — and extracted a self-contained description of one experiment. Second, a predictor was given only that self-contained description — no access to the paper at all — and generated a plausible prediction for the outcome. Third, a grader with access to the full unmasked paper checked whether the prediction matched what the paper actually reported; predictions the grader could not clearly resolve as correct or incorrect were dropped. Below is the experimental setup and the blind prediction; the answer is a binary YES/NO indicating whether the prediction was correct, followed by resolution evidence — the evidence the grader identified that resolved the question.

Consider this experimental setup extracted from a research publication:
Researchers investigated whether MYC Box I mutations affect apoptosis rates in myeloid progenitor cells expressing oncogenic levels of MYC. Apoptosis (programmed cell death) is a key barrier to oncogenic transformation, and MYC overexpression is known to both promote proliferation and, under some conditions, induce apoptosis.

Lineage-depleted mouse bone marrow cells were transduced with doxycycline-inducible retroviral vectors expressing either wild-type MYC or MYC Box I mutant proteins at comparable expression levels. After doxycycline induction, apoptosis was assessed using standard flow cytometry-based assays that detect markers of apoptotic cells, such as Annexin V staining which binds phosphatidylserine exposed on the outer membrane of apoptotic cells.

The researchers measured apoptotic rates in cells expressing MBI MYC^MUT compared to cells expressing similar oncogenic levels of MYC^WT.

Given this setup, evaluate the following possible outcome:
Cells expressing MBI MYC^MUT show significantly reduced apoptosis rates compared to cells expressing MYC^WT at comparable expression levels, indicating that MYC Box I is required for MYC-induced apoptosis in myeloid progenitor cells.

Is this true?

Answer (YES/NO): YES